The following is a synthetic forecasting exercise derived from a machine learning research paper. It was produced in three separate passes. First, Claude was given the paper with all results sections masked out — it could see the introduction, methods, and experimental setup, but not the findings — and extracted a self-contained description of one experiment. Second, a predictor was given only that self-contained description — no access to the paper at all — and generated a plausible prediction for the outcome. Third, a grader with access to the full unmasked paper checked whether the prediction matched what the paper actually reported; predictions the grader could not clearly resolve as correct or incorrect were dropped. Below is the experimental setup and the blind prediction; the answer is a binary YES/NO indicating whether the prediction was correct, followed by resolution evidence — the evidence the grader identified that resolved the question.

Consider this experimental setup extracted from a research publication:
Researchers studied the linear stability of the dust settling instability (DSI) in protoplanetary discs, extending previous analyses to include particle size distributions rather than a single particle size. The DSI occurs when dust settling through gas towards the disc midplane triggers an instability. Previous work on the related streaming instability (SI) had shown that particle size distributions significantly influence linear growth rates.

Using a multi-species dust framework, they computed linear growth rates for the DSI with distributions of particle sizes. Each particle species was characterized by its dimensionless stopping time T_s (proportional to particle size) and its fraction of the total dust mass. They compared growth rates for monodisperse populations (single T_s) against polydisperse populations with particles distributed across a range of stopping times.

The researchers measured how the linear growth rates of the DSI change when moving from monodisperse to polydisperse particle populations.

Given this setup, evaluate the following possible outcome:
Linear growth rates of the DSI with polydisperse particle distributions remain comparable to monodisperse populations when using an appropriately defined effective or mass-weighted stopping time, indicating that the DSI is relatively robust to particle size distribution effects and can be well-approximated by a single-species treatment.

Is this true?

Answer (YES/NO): NO